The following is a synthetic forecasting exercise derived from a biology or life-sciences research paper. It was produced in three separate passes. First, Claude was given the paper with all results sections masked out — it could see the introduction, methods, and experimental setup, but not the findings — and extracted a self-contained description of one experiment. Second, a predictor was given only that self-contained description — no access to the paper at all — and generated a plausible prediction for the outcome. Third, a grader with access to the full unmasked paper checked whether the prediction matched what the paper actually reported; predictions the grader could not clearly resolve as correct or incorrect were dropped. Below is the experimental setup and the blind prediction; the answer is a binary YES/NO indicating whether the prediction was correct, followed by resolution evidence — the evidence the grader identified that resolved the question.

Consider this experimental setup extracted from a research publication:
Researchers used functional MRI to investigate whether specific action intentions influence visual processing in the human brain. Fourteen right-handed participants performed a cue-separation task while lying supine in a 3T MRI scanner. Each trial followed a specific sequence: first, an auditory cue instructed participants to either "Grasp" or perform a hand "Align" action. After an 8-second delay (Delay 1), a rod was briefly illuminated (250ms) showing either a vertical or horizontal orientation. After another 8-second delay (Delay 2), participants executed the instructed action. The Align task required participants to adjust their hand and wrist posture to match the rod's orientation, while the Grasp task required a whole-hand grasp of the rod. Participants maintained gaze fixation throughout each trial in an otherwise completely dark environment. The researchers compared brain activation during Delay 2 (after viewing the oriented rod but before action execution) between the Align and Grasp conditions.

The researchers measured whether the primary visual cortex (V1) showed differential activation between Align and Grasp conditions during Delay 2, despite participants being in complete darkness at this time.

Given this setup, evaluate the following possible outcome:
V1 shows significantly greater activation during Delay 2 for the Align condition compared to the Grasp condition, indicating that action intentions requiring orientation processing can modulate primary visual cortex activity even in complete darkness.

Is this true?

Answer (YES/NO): YES